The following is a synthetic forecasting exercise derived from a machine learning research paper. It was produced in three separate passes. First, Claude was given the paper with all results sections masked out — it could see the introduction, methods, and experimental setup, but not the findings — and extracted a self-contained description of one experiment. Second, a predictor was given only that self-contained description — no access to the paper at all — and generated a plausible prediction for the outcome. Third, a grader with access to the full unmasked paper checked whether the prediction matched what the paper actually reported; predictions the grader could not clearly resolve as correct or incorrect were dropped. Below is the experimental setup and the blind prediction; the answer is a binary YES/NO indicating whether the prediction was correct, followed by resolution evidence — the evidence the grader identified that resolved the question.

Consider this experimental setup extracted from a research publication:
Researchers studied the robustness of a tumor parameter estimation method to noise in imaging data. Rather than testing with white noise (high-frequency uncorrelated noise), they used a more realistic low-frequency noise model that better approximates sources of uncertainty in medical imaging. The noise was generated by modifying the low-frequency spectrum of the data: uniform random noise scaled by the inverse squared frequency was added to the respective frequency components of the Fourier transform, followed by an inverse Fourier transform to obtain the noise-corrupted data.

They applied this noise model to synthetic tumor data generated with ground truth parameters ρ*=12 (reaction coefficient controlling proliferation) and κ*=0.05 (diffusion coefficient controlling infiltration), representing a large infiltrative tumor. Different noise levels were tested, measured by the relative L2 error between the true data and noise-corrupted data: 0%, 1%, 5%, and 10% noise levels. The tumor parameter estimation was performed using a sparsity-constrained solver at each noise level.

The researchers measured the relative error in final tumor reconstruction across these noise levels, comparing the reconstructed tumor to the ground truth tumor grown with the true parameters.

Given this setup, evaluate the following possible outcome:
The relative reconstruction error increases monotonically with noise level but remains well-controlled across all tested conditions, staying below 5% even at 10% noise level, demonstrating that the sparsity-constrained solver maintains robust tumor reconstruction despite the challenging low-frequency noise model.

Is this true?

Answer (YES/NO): NO